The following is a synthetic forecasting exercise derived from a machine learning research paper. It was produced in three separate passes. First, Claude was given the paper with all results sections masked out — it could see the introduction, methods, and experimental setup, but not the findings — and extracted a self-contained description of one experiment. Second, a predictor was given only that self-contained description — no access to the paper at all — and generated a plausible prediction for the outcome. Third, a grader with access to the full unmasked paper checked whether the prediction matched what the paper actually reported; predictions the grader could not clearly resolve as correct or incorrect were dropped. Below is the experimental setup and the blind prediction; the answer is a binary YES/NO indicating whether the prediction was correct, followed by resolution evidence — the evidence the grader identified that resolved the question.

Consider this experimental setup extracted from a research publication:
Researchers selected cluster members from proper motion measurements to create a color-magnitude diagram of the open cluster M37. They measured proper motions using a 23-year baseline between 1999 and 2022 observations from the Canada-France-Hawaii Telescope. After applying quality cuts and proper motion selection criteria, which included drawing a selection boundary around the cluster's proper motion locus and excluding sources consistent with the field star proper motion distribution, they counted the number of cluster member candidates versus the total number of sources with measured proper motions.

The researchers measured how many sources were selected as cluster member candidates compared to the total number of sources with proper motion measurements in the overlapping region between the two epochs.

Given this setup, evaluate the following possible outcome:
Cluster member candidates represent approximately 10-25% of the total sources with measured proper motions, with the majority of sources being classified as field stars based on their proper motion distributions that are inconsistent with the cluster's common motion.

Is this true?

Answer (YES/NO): YES